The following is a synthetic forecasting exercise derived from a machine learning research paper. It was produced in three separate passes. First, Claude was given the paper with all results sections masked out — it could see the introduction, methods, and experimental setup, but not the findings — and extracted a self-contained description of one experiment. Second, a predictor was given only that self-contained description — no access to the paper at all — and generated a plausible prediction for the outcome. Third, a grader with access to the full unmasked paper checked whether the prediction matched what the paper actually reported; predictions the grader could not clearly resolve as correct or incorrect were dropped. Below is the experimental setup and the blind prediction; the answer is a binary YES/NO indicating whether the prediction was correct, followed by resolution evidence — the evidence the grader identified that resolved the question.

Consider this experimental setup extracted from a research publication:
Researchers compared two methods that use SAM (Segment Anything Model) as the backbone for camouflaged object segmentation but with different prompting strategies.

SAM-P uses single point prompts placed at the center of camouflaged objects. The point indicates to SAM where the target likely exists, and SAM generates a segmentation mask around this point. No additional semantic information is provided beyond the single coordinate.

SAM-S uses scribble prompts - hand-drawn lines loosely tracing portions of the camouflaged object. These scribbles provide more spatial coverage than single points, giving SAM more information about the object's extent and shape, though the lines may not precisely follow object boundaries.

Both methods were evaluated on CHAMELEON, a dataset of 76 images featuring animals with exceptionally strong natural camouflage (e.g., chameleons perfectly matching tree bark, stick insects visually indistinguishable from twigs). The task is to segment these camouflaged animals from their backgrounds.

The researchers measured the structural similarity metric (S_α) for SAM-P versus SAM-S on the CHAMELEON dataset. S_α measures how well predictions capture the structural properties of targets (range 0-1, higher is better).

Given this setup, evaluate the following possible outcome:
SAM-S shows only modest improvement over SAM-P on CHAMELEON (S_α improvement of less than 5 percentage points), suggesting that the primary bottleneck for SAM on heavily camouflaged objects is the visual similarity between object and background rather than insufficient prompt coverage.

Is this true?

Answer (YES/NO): NO